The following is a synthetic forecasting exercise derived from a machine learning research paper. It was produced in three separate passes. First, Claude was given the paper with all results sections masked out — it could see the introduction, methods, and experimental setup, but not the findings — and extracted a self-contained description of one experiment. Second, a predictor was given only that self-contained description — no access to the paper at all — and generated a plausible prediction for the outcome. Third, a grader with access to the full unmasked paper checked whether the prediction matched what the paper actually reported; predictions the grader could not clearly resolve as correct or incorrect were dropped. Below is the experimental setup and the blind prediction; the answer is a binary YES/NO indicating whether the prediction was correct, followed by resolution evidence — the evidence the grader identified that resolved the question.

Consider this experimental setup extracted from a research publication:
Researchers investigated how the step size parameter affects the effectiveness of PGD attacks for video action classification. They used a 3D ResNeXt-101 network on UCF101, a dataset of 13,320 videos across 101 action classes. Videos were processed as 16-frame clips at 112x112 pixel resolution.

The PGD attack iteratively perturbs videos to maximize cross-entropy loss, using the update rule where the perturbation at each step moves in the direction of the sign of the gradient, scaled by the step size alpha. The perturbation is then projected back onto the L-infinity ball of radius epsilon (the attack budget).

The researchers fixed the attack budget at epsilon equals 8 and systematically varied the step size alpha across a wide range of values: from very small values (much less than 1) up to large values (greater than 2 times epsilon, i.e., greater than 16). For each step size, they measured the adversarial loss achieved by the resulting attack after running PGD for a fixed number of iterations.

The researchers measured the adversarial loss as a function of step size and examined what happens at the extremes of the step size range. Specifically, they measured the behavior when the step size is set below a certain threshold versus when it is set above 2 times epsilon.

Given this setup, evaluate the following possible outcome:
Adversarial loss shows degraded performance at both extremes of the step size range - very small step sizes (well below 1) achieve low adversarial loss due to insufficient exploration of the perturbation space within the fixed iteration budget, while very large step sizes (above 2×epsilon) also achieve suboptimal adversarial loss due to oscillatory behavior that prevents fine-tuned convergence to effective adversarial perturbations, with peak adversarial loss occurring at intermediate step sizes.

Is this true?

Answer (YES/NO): NO